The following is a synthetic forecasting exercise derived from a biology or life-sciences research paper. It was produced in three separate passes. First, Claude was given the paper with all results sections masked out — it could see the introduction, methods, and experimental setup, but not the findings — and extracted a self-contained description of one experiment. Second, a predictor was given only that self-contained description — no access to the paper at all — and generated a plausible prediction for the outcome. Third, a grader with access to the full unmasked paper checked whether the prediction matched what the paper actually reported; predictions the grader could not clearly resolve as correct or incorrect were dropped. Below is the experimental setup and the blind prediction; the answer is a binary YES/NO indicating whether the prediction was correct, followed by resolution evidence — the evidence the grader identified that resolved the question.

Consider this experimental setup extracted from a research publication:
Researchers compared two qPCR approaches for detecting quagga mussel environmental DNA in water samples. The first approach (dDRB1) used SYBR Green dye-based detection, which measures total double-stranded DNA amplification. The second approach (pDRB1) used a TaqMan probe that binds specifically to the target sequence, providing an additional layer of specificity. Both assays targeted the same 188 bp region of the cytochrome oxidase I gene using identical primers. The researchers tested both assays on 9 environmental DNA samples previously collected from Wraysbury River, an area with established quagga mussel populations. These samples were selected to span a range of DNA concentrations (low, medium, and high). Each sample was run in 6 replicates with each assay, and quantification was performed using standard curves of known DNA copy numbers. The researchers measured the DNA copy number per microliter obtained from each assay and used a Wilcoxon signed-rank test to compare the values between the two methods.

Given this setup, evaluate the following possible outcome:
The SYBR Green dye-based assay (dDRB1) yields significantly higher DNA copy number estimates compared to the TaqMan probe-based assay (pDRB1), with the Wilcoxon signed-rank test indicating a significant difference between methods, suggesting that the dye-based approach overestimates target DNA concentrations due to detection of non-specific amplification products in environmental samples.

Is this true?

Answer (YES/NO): NO